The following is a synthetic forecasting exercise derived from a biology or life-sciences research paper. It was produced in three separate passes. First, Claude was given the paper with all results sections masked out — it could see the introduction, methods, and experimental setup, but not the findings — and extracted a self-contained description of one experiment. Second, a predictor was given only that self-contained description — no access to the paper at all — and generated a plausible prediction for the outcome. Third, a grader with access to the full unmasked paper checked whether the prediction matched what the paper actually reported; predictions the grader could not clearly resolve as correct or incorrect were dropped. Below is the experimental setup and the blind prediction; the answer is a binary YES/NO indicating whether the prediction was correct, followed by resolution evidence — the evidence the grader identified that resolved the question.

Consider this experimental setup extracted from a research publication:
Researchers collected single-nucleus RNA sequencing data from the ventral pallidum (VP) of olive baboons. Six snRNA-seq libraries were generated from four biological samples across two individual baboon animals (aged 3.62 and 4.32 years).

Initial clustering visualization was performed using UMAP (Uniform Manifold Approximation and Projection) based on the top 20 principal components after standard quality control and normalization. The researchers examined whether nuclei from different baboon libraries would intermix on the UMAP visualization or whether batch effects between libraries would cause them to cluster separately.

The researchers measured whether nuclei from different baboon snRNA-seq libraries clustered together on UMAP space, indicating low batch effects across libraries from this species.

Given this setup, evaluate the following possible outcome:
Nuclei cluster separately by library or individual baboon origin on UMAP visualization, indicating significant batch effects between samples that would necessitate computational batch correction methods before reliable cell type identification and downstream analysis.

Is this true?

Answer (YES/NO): NO